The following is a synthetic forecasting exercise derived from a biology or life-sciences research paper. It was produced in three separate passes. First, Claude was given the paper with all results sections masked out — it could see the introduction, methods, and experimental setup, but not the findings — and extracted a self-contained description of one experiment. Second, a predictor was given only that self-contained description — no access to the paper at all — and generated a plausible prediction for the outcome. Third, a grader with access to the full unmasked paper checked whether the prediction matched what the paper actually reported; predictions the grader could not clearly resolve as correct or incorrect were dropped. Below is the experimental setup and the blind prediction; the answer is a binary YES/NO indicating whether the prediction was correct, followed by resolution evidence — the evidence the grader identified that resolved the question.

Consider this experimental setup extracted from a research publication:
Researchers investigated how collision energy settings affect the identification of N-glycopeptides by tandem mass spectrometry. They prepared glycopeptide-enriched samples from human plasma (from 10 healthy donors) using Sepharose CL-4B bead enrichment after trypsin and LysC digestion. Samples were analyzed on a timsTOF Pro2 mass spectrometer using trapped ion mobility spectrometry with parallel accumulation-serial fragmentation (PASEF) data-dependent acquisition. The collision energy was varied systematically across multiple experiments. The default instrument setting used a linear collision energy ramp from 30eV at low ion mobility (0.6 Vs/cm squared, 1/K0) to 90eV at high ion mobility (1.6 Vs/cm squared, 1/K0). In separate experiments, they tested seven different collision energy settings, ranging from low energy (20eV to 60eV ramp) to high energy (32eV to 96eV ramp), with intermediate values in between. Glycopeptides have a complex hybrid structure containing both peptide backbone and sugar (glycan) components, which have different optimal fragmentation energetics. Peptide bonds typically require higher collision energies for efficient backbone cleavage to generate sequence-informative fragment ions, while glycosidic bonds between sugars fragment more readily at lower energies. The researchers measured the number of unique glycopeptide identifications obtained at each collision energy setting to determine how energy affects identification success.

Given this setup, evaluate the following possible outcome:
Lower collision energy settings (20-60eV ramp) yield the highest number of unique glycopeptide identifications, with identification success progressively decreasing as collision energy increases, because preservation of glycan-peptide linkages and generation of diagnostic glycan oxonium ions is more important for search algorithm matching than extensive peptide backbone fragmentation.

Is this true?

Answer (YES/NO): NO